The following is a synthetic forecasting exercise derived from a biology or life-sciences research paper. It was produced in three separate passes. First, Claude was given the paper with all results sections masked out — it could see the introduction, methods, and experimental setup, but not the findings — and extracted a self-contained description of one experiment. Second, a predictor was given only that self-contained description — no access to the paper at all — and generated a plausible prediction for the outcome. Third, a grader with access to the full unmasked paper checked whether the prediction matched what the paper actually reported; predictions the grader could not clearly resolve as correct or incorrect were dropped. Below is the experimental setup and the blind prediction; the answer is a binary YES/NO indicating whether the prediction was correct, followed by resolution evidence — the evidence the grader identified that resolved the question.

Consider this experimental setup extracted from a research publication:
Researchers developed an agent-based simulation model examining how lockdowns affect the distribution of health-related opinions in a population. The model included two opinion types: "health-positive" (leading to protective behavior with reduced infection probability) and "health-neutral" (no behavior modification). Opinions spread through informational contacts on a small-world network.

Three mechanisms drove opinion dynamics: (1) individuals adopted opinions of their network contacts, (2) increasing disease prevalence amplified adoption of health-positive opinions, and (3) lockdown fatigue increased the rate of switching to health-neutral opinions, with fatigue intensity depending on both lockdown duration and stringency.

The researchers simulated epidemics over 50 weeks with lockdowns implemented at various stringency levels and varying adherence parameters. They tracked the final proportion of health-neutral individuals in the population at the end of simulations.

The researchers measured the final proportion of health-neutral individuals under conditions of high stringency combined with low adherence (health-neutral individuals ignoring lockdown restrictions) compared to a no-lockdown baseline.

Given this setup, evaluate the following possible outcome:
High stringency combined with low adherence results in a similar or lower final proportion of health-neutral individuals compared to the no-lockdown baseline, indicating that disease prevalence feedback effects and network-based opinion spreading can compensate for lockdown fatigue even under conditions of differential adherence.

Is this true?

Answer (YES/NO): NO